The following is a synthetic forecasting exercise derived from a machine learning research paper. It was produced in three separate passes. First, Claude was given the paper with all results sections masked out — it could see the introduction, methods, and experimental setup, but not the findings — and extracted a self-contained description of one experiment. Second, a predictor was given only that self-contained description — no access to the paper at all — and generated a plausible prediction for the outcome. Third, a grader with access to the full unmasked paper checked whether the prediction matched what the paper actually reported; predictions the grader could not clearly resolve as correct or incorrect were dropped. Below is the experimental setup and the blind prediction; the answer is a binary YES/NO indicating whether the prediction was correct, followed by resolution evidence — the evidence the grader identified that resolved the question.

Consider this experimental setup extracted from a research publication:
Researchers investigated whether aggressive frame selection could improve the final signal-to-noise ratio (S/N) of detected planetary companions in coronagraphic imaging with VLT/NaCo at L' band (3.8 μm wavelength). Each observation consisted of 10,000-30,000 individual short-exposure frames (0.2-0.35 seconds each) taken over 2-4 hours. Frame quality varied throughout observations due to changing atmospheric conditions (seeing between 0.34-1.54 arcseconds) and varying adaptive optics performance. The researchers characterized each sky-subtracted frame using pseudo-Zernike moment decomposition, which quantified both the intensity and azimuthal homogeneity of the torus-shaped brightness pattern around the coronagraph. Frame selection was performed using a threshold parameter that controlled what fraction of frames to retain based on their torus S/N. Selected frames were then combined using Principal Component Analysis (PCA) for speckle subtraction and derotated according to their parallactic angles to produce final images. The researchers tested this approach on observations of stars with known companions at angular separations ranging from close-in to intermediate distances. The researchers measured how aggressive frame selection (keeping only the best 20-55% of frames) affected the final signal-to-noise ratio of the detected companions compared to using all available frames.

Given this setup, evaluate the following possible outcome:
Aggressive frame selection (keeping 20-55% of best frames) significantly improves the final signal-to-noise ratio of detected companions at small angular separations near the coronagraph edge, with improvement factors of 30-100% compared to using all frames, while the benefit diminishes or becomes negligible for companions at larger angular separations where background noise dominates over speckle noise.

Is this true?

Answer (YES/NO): NO